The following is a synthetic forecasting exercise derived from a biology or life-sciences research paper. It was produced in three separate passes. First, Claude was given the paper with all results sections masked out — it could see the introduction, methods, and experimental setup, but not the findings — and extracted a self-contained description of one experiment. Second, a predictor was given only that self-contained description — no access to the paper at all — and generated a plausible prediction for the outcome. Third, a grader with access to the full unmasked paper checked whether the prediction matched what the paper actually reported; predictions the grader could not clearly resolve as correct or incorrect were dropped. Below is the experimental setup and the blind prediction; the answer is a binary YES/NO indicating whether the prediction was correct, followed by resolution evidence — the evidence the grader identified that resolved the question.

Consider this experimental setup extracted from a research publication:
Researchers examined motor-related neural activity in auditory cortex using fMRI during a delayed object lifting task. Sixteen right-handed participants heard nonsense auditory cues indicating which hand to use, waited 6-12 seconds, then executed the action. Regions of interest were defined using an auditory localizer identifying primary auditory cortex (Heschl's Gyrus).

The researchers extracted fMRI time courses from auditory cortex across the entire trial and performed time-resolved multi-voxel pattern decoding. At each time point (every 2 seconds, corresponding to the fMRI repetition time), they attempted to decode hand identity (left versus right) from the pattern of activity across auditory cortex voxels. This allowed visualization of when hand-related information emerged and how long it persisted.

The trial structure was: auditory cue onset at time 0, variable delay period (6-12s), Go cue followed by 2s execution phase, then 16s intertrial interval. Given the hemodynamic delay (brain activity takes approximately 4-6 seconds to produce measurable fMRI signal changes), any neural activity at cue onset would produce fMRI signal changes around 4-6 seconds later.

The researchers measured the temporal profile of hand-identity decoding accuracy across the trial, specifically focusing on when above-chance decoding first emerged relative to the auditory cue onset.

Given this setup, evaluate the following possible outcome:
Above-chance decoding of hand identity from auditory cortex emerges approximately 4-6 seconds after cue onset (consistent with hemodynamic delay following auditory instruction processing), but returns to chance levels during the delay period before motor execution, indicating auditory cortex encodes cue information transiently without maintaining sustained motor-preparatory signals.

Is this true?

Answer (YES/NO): NO